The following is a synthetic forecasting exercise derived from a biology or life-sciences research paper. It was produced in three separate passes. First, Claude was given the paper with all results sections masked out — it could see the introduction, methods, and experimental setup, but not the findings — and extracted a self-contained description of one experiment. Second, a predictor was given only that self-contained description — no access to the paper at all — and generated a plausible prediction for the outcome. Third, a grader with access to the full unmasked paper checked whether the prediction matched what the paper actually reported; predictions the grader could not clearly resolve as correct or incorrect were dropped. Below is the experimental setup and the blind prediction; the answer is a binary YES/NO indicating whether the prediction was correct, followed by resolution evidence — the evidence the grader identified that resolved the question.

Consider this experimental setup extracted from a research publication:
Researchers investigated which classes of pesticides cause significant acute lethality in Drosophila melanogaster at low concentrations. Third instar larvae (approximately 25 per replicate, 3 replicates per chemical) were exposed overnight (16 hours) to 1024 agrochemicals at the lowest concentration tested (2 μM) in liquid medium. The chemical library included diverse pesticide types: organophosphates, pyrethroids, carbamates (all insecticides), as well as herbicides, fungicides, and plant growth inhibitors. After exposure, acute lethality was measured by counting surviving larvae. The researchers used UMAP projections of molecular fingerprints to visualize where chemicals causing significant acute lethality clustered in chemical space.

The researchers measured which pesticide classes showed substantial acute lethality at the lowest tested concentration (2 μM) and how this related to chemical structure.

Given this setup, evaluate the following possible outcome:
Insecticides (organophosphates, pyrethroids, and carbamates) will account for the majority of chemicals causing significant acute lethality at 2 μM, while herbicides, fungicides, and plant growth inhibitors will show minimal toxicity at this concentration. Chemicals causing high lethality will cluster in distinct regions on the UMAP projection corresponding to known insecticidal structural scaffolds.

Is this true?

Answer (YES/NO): NO